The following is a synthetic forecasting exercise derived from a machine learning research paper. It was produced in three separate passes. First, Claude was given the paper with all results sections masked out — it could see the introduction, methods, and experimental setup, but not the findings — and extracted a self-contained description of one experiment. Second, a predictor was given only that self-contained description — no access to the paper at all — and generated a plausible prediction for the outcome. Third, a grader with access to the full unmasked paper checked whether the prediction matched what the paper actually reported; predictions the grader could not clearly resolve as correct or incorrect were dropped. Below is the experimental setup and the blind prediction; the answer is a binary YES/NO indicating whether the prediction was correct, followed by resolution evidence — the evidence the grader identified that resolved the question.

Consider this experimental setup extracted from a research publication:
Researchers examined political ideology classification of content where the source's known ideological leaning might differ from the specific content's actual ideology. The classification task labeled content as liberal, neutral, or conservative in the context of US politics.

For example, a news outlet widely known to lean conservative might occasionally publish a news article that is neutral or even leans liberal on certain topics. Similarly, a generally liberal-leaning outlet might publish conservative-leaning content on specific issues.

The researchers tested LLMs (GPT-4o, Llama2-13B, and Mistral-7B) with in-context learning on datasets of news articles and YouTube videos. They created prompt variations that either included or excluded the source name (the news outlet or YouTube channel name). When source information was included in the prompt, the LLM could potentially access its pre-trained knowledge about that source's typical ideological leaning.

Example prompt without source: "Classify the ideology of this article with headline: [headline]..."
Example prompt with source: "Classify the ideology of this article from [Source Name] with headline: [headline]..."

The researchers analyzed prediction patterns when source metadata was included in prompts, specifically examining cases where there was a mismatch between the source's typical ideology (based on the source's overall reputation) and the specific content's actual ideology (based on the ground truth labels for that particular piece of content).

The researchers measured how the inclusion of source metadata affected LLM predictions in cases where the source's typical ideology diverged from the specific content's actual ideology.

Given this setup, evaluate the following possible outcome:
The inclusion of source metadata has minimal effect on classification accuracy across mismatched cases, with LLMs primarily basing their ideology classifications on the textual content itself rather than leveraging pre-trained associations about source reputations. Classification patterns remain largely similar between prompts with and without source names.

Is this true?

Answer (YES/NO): NO